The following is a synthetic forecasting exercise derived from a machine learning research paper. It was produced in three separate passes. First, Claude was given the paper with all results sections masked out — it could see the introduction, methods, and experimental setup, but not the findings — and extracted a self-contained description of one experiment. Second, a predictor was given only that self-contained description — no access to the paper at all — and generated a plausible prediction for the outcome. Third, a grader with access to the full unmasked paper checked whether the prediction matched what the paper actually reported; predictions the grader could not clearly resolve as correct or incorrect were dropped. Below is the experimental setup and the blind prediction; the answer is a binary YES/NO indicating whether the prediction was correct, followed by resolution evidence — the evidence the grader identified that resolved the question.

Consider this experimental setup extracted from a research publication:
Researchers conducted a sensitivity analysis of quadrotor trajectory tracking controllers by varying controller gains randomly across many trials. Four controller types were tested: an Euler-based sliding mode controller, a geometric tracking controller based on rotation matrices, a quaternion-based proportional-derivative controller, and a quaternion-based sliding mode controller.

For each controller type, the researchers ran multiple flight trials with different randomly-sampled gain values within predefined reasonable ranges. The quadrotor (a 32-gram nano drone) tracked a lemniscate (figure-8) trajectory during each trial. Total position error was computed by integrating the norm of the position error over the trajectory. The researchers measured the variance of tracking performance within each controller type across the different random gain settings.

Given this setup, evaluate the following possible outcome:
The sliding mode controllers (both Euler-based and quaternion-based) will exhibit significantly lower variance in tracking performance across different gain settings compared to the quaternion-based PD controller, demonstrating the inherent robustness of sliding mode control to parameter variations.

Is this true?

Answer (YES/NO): NO